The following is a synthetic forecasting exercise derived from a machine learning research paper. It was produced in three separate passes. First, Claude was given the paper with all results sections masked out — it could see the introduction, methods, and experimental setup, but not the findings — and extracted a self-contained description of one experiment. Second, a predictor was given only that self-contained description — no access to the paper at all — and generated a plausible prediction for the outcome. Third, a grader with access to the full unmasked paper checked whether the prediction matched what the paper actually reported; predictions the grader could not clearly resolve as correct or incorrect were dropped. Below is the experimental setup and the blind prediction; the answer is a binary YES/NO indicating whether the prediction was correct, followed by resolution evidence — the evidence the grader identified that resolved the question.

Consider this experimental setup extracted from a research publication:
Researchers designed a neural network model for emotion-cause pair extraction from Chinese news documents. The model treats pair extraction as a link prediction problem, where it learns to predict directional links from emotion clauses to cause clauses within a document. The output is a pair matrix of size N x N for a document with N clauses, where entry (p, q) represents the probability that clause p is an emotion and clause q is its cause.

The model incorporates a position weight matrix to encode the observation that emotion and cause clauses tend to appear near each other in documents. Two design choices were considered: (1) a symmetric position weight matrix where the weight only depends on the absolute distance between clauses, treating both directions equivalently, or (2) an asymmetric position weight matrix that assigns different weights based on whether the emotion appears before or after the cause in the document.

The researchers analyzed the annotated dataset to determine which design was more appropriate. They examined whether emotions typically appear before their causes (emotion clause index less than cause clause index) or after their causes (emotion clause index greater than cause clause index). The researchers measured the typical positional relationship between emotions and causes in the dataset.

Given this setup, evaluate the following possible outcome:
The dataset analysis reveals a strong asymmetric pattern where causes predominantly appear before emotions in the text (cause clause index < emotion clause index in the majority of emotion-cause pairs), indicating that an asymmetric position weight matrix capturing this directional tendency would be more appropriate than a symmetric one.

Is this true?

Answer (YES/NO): YES